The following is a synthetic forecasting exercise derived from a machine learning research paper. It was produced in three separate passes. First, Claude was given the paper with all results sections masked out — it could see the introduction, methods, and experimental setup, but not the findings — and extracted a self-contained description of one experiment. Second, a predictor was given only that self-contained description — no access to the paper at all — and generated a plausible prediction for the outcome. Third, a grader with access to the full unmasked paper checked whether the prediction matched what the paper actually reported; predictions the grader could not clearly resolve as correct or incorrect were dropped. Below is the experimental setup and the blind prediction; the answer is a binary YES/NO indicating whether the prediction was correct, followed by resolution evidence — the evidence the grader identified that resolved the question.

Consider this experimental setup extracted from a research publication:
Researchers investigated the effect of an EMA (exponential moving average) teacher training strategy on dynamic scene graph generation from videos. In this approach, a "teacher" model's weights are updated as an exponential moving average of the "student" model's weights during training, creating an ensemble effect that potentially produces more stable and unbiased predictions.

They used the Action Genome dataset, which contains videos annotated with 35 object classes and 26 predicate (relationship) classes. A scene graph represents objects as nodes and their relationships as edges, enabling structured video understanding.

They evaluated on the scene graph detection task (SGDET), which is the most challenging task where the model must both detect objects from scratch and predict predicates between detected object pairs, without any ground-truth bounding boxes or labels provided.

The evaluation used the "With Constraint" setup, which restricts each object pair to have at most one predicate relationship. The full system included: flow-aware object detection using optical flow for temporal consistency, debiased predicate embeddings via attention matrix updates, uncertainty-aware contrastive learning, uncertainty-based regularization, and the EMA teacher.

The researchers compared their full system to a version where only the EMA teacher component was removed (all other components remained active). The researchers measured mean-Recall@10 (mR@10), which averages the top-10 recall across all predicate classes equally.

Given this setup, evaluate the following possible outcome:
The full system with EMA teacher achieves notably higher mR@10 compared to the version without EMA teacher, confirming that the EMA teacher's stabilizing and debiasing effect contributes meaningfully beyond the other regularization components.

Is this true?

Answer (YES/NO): NO